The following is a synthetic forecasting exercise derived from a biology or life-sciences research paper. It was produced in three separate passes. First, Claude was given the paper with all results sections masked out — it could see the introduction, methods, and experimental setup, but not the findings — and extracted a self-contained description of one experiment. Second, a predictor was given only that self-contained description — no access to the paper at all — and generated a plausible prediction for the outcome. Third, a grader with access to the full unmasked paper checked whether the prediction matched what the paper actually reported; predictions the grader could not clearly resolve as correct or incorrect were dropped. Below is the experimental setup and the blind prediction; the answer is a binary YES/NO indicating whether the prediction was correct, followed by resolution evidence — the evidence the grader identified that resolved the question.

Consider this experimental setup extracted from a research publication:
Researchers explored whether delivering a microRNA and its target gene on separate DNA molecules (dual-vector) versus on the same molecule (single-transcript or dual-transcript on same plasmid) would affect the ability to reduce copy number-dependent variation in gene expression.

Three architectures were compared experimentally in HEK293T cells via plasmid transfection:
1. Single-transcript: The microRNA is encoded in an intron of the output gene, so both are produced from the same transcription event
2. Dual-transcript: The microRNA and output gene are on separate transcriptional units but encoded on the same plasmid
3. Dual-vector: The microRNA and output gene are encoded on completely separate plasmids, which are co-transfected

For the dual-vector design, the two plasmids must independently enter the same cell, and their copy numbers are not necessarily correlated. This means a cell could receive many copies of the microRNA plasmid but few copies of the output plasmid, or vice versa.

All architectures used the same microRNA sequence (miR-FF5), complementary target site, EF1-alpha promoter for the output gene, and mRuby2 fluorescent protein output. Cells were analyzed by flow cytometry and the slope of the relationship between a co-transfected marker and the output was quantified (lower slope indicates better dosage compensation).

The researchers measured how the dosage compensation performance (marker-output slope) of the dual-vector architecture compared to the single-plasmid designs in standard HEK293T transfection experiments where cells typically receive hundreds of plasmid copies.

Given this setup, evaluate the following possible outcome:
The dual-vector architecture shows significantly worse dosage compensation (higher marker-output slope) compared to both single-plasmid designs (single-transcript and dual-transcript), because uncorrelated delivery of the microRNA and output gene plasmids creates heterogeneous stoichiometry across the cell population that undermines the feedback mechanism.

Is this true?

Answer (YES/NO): NO